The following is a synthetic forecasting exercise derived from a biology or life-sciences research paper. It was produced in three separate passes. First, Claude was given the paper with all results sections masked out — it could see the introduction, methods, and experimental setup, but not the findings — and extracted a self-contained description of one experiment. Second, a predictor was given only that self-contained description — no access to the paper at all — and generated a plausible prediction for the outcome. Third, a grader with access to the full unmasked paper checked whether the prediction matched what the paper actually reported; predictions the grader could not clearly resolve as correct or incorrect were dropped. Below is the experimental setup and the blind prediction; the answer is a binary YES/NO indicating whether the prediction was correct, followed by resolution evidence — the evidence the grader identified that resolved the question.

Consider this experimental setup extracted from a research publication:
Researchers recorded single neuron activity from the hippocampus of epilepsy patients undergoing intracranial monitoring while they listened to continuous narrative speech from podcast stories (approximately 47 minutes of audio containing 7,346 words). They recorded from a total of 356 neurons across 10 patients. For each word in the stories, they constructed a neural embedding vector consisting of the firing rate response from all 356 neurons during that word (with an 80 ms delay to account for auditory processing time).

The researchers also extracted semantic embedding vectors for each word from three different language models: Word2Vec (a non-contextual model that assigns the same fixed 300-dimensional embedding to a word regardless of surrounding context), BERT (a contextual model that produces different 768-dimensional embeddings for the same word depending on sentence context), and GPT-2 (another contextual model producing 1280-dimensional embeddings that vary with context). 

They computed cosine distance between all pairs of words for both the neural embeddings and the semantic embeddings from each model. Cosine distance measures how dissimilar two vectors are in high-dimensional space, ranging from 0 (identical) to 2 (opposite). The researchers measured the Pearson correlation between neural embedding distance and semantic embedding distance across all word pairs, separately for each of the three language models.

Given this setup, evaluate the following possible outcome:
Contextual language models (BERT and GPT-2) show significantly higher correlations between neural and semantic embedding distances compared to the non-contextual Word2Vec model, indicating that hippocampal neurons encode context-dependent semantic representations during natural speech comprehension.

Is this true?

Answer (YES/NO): YES